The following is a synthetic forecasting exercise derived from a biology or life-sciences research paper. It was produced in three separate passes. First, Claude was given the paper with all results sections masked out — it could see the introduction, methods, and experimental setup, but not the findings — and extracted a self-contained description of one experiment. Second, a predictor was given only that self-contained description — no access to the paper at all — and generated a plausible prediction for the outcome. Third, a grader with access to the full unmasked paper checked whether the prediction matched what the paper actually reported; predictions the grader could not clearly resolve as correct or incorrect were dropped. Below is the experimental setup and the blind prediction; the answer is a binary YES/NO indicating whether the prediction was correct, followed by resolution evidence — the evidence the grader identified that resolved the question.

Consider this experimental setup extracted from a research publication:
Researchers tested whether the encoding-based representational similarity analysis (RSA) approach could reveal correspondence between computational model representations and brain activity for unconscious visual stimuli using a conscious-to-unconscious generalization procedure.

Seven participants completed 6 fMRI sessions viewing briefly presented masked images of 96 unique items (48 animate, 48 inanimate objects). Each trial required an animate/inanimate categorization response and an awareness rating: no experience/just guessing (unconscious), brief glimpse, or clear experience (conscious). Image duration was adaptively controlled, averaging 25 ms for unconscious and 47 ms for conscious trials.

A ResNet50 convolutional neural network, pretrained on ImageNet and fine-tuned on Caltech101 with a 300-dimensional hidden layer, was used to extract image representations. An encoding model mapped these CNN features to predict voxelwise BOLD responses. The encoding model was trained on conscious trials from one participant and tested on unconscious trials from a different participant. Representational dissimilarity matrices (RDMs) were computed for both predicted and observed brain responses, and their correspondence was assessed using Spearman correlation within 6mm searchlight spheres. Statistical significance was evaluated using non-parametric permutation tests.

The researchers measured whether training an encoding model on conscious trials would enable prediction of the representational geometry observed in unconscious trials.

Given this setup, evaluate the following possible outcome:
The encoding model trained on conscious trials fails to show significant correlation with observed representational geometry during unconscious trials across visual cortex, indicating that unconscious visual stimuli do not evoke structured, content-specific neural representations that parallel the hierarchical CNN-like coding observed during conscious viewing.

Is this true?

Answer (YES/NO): NO